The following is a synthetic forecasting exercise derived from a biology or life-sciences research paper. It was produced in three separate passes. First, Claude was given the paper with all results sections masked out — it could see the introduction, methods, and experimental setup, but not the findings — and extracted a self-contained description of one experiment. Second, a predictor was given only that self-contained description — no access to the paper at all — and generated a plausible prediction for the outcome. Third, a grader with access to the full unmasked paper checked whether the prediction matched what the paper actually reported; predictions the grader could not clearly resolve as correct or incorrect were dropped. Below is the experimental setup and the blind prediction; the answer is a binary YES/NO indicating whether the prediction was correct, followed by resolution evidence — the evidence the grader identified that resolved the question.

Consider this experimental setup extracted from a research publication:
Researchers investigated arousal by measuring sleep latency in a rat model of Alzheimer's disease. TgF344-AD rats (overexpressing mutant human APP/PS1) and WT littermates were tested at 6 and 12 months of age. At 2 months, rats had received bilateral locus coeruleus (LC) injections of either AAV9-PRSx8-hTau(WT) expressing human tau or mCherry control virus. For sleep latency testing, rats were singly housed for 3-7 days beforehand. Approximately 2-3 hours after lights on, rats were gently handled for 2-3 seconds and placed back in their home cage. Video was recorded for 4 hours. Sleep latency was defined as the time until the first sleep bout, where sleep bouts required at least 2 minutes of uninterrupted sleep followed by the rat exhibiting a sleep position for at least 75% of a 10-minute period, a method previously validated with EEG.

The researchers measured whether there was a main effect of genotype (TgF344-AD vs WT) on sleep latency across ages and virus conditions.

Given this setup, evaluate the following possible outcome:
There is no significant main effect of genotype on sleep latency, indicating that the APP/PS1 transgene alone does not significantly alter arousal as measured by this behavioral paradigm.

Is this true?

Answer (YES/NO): YES